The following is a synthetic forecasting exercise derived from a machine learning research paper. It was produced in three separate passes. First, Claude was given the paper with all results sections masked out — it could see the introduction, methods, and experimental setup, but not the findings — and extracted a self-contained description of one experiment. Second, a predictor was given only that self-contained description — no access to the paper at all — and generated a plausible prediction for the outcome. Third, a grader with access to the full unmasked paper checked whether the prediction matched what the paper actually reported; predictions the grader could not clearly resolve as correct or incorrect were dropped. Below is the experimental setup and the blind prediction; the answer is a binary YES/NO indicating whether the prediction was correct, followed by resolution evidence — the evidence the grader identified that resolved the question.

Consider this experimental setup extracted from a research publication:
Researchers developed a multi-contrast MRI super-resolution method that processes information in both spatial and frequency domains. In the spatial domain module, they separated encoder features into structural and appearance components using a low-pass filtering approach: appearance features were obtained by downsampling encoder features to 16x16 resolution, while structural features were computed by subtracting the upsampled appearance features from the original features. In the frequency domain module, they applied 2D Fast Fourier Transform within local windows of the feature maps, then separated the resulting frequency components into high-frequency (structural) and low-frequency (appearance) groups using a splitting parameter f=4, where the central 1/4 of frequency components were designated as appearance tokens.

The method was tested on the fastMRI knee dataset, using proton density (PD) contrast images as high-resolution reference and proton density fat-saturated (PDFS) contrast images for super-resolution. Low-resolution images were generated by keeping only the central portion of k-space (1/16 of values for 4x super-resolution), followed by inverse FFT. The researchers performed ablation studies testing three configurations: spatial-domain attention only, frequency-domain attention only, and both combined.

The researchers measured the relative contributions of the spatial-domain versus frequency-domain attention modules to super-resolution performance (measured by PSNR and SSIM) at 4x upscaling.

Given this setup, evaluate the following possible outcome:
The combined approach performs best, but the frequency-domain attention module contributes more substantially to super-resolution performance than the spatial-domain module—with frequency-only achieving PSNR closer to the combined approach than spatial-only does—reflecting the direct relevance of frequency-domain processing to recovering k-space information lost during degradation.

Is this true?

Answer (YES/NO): NO